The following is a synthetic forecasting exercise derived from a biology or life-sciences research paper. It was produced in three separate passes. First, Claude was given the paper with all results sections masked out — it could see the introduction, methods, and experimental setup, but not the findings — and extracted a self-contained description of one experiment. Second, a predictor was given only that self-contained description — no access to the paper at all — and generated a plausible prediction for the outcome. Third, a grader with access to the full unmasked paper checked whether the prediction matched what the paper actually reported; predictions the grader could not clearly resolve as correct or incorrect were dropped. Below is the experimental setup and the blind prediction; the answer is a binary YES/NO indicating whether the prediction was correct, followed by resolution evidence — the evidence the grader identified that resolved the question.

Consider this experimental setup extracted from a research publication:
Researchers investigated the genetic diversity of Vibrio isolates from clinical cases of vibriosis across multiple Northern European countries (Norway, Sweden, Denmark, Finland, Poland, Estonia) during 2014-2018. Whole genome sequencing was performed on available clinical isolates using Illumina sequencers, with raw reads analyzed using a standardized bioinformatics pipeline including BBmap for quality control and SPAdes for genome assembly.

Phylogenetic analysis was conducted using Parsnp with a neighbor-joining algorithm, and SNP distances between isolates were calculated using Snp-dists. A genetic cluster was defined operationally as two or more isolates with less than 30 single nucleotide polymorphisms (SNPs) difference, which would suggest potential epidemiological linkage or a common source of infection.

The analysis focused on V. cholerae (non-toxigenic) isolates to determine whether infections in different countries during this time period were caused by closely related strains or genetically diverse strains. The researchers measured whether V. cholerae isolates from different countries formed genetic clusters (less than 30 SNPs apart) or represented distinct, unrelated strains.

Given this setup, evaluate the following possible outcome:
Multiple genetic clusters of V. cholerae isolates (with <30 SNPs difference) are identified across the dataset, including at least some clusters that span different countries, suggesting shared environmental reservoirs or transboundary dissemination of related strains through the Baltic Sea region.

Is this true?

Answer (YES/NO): YES